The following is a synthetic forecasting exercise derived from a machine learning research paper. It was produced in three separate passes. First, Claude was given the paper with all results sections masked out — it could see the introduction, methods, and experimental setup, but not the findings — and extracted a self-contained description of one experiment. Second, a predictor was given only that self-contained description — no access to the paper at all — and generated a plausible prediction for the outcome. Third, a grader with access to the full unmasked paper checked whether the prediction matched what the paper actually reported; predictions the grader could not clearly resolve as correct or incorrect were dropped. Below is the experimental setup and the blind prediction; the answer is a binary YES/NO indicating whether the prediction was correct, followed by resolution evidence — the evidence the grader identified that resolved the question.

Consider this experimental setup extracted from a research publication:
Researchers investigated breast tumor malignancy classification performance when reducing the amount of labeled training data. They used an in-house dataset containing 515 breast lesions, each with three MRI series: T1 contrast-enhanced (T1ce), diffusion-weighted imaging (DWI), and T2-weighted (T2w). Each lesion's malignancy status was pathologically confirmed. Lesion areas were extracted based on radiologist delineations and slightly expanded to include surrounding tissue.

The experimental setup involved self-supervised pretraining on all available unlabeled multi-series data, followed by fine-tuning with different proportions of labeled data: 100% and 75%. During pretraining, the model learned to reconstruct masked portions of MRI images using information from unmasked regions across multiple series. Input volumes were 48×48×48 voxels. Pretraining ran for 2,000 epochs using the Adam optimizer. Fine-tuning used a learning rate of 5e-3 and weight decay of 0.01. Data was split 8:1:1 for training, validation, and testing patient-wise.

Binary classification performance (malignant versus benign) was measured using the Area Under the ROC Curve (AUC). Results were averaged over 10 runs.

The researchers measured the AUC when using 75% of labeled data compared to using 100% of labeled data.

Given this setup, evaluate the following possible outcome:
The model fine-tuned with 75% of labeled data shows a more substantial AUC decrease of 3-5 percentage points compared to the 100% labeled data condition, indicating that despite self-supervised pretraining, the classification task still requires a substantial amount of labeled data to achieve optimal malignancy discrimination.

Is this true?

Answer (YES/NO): NO